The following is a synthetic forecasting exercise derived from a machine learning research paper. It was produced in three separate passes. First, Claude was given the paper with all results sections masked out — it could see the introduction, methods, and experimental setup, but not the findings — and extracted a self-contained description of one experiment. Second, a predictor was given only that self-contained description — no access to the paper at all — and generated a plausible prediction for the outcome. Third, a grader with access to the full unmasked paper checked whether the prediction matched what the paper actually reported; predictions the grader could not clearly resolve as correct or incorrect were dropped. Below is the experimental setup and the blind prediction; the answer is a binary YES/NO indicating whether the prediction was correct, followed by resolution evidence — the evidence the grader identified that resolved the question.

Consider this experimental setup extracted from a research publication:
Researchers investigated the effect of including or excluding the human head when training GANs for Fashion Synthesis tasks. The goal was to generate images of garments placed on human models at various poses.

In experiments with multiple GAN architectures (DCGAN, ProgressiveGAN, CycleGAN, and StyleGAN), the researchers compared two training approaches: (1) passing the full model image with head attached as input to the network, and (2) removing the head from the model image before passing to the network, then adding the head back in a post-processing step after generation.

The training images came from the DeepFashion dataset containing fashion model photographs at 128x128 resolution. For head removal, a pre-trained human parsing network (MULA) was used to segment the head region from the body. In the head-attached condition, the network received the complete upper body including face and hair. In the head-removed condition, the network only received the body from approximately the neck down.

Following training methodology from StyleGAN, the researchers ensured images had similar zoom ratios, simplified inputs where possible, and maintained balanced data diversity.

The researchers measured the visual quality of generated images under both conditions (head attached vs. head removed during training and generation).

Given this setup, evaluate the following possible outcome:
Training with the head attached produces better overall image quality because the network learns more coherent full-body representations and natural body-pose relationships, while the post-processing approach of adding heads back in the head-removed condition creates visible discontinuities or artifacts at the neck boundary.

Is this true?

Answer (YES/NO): NO